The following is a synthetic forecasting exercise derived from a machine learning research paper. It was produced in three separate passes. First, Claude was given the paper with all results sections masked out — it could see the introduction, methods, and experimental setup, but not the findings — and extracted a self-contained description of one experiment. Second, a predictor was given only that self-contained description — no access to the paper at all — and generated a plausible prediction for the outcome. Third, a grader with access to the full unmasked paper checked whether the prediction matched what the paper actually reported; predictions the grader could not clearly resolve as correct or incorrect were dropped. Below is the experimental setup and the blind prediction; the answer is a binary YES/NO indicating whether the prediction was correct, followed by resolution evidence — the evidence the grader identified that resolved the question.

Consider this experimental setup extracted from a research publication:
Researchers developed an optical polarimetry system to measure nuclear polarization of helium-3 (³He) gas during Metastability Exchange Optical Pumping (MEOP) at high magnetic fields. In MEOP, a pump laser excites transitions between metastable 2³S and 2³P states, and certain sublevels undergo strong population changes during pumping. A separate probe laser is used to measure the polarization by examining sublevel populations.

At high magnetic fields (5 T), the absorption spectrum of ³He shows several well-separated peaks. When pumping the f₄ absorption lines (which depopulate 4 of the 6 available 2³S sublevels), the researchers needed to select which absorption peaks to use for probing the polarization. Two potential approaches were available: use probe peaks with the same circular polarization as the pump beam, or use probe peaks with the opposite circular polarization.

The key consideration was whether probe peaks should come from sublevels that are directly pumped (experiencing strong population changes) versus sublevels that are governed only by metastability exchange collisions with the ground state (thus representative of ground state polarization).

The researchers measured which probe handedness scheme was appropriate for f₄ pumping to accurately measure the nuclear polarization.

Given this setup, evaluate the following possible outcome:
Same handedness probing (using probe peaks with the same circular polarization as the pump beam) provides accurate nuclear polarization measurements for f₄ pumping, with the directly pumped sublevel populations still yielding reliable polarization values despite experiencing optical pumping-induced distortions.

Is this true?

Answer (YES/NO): NO